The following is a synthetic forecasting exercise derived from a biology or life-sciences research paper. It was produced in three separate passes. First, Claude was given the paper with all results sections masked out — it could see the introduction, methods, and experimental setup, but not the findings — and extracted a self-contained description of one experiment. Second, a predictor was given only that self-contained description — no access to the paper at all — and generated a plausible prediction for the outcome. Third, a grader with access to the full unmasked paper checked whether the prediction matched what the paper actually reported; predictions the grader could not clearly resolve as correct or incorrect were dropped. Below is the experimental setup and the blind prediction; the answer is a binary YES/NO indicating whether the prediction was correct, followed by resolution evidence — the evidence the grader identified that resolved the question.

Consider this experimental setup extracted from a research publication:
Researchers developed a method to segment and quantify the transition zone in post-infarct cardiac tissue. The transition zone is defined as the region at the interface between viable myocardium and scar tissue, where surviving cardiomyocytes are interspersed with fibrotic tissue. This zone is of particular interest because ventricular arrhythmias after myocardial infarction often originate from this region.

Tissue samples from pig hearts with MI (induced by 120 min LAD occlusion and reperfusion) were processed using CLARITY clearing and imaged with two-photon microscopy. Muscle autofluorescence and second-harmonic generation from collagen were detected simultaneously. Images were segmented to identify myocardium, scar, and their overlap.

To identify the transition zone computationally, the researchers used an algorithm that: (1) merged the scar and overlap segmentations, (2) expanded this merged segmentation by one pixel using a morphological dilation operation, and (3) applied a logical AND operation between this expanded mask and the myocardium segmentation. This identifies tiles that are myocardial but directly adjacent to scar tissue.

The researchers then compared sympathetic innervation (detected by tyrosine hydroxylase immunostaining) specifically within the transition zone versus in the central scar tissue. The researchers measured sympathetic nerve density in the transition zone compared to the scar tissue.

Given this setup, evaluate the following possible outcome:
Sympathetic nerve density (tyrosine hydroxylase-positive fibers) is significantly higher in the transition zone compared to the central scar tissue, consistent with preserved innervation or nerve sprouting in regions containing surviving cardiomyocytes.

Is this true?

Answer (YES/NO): YES